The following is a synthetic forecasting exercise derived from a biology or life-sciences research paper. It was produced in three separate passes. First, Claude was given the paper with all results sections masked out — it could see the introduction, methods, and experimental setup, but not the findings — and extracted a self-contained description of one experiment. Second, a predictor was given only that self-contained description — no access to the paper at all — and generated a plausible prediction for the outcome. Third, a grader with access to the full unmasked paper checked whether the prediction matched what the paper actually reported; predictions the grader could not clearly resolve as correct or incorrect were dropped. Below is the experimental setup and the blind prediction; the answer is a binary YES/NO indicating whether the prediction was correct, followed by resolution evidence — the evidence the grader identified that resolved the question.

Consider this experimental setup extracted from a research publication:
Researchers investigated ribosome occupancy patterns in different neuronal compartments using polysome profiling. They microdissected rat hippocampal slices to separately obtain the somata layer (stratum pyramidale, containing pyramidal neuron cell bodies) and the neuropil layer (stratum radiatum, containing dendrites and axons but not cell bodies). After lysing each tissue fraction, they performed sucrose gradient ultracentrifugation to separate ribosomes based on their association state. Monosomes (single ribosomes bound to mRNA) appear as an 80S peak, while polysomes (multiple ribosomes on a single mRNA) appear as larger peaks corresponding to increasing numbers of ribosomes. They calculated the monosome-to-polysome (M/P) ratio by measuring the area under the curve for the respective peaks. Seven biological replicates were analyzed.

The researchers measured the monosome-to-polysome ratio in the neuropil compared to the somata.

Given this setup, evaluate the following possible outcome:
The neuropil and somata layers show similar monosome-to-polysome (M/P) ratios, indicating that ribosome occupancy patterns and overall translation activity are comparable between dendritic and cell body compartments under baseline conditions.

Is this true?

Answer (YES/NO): NO